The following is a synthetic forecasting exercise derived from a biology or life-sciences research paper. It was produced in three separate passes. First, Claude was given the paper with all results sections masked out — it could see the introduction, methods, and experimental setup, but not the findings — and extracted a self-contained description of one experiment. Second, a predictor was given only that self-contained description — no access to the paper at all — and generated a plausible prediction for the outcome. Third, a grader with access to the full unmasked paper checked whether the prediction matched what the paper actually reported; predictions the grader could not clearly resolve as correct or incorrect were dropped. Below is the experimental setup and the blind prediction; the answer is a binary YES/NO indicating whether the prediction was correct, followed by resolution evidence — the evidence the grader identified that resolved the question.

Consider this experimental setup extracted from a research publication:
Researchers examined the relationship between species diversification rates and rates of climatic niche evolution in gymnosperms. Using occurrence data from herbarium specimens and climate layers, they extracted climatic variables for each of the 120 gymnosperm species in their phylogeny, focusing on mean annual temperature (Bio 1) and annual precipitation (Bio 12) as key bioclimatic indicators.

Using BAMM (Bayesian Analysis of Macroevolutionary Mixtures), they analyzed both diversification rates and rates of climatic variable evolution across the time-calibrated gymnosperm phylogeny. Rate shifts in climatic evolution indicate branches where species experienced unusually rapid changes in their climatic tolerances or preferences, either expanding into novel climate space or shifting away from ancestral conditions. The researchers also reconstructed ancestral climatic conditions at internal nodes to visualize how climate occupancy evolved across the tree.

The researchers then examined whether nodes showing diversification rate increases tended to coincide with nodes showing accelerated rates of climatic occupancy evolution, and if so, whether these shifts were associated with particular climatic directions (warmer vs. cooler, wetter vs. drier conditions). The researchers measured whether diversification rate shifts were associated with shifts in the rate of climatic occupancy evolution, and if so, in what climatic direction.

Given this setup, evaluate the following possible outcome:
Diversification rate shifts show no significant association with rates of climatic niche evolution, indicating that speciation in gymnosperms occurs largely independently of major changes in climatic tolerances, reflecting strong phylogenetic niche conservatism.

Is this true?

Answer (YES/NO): NO